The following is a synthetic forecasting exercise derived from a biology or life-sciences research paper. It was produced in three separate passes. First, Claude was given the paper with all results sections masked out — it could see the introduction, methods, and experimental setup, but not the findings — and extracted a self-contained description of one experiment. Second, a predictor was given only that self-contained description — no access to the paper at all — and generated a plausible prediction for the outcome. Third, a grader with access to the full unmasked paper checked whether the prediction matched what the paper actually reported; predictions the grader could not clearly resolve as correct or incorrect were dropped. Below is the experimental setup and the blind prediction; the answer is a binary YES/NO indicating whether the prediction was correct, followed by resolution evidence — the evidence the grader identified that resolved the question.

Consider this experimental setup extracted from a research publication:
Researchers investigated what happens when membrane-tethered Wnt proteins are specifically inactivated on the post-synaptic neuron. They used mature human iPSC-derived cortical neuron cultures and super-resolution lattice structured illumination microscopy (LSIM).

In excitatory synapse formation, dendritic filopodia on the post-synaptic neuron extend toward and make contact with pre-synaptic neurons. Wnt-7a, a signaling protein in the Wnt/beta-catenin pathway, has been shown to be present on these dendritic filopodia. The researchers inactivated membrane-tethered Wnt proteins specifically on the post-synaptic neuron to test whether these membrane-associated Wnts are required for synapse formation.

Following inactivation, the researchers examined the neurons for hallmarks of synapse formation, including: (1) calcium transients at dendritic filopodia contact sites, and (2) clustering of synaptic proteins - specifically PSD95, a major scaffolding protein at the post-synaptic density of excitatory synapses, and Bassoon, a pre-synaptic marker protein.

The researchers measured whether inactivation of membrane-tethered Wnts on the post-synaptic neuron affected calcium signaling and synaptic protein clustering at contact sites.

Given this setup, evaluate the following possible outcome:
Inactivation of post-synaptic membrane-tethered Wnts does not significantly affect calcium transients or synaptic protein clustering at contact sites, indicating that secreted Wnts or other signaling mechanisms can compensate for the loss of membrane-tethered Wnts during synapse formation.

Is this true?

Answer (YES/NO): NO